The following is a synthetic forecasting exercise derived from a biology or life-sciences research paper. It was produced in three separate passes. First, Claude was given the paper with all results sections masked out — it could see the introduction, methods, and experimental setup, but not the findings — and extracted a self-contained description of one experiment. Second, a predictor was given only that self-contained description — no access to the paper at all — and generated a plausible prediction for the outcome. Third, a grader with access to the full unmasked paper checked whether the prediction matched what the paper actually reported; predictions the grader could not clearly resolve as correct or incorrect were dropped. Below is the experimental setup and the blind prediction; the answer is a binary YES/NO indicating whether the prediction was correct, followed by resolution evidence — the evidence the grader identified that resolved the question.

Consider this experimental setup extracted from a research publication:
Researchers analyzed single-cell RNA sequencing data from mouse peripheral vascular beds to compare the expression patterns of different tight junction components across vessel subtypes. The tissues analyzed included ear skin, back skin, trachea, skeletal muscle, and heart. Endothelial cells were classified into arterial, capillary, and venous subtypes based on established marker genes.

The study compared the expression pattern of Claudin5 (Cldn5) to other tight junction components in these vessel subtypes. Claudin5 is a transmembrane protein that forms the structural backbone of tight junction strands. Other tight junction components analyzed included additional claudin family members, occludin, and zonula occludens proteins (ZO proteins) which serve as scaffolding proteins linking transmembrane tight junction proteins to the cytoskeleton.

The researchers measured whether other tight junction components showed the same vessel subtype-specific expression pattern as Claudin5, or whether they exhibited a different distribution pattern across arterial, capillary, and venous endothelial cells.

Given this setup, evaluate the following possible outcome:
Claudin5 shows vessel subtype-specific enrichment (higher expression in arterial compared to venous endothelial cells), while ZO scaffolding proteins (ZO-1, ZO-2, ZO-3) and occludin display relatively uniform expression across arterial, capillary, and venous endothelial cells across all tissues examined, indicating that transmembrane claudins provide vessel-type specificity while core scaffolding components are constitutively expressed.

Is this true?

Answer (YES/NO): NO